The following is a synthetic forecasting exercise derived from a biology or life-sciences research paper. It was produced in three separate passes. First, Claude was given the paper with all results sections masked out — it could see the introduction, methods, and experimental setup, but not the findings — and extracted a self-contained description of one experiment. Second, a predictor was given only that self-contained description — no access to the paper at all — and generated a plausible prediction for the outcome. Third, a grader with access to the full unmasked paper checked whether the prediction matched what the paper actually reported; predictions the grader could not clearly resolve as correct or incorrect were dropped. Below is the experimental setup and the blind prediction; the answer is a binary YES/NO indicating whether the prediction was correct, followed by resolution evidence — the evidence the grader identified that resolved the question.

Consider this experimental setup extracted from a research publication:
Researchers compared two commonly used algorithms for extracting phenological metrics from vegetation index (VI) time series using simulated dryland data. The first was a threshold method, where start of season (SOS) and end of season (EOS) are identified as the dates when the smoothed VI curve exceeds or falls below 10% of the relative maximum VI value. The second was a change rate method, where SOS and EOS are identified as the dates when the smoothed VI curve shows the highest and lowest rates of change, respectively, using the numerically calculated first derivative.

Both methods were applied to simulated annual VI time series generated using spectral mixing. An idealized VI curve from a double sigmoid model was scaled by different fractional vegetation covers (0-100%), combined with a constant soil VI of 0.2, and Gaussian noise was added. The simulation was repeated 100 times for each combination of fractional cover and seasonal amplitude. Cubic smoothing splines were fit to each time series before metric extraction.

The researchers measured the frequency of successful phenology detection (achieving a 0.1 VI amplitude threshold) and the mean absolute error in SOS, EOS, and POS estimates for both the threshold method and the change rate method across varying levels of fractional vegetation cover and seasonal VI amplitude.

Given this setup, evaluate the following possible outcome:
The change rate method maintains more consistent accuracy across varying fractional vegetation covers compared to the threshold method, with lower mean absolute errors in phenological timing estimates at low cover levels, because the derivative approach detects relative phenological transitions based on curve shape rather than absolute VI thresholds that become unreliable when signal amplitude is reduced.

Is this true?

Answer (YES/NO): YES